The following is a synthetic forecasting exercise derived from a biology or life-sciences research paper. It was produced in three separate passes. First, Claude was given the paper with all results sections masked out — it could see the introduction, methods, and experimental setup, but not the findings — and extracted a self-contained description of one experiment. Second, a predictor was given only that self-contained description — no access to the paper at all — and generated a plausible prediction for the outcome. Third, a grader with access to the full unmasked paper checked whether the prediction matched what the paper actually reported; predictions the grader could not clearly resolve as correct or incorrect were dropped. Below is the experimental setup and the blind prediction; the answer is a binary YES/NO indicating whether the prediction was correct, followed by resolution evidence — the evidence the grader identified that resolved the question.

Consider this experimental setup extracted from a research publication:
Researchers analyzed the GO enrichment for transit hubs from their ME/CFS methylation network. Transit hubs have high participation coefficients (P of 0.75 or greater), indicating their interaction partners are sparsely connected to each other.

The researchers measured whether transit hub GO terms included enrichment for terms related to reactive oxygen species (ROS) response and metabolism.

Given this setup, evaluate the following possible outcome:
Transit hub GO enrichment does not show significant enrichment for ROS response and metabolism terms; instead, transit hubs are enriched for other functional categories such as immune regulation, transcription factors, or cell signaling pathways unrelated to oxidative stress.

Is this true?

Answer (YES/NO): NO